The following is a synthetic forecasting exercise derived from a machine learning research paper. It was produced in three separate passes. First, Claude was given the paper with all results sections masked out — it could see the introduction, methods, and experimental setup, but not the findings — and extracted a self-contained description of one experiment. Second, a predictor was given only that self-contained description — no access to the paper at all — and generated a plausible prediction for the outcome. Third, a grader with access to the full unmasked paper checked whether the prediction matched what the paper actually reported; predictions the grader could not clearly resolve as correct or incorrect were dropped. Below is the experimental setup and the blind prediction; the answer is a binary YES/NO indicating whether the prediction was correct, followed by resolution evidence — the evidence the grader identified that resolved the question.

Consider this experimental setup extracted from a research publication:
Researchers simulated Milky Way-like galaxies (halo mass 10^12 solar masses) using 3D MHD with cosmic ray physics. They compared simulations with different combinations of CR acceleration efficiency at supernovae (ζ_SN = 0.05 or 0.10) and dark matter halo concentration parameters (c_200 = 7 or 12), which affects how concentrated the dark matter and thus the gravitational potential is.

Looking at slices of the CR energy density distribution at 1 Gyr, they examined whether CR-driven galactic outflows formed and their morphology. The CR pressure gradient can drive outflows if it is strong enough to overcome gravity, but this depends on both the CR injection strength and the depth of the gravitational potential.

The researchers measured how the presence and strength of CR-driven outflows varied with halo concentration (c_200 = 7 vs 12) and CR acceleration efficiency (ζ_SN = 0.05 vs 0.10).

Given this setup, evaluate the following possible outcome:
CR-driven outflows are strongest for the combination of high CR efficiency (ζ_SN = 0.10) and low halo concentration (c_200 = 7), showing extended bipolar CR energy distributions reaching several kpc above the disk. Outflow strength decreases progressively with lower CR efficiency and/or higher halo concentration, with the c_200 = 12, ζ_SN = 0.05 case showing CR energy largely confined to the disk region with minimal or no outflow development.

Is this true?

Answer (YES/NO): YES